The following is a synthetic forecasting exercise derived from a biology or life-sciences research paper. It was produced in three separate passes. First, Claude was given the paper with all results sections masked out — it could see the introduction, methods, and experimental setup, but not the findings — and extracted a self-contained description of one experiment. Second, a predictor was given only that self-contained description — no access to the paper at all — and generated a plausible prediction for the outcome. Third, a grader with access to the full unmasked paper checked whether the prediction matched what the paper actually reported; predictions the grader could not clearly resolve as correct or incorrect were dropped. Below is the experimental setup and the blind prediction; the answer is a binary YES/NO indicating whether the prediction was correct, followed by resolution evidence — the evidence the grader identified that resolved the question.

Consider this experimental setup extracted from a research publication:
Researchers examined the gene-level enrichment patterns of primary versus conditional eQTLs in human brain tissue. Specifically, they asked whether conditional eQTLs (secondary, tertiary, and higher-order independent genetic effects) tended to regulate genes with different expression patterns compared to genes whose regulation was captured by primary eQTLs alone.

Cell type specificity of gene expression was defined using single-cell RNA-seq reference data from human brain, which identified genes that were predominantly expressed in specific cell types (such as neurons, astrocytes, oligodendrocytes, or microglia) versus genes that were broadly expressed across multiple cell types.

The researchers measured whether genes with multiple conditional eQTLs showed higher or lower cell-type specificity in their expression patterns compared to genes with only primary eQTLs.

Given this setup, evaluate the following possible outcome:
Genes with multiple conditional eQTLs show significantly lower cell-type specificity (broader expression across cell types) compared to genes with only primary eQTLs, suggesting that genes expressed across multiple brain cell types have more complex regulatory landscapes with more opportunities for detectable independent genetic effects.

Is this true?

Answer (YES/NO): NO